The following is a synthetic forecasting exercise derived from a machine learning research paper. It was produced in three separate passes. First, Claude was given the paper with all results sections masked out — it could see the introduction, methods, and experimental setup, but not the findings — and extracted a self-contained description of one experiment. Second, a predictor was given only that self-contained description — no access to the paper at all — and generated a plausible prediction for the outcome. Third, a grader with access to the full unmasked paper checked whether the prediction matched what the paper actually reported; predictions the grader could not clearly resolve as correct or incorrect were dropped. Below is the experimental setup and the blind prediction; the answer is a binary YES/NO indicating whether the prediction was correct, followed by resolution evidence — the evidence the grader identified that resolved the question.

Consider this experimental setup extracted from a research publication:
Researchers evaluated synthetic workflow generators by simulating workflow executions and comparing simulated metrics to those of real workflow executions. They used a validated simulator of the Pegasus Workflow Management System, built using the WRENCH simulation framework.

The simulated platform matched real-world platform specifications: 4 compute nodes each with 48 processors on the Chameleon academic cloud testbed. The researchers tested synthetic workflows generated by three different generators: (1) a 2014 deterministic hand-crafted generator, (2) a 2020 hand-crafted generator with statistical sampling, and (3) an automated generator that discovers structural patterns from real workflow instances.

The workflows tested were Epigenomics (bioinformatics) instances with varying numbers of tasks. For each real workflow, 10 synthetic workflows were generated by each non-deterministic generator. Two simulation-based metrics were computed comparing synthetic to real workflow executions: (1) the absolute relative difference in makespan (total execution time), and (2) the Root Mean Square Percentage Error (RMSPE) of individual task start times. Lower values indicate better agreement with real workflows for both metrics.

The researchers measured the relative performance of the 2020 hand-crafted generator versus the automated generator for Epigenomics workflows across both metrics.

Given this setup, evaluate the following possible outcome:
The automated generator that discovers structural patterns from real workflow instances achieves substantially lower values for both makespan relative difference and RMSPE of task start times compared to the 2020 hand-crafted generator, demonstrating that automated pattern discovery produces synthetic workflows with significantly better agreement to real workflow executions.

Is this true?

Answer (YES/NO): NO